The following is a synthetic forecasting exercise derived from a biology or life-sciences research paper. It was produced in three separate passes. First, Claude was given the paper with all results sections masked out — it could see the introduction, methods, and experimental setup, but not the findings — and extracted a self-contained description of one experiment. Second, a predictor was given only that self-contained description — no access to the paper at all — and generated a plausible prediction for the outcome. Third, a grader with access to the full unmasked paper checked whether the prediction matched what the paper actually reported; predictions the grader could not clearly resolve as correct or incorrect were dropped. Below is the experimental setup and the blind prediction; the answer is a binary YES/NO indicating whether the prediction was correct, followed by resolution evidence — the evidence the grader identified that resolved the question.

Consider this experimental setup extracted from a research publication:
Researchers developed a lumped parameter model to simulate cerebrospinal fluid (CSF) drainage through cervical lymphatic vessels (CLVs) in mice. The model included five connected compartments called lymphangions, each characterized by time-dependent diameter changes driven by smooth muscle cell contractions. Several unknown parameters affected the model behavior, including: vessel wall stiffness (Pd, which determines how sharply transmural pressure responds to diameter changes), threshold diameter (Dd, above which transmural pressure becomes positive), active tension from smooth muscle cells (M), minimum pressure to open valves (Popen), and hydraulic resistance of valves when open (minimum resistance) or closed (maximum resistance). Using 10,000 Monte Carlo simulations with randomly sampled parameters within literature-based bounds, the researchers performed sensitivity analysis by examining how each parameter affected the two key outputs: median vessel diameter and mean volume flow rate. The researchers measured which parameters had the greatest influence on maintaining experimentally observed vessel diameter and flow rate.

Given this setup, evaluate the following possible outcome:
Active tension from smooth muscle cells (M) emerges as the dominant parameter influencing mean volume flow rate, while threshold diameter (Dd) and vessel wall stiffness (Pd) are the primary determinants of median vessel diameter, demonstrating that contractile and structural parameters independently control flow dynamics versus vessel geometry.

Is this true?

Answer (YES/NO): NO